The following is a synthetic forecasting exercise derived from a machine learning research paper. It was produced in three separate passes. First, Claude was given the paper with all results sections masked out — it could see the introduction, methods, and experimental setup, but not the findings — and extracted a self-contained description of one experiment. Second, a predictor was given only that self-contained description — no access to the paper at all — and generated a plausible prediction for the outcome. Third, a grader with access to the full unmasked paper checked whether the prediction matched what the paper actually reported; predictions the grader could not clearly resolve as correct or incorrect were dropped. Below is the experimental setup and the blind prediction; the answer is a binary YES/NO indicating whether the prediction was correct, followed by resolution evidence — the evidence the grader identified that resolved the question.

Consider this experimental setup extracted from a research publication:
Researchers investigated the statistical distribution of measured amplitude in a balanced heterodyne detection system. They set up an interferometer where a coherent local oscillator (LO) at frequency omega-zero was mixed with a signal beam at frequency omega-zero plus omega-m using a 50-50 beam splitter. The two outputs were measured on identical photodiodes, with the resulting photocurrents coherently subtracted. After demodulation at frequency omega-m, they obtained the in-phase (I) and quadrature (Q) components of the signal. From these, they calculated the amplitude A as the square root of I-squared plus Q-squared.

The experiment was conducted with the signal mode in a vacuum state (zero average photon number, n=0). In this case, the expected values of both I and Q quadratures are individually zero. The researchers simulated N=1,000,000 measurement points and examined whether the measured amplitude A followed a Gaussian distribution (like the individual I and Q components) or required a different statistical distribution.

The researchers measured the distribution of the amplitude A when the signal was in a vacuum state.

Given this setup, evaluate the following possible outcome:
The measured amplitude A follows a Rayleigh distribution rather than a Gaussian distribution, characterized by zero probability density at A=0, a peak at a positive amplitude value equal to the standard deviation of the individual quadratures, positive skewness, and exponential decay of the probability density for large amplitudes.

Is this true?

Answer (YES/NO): YES